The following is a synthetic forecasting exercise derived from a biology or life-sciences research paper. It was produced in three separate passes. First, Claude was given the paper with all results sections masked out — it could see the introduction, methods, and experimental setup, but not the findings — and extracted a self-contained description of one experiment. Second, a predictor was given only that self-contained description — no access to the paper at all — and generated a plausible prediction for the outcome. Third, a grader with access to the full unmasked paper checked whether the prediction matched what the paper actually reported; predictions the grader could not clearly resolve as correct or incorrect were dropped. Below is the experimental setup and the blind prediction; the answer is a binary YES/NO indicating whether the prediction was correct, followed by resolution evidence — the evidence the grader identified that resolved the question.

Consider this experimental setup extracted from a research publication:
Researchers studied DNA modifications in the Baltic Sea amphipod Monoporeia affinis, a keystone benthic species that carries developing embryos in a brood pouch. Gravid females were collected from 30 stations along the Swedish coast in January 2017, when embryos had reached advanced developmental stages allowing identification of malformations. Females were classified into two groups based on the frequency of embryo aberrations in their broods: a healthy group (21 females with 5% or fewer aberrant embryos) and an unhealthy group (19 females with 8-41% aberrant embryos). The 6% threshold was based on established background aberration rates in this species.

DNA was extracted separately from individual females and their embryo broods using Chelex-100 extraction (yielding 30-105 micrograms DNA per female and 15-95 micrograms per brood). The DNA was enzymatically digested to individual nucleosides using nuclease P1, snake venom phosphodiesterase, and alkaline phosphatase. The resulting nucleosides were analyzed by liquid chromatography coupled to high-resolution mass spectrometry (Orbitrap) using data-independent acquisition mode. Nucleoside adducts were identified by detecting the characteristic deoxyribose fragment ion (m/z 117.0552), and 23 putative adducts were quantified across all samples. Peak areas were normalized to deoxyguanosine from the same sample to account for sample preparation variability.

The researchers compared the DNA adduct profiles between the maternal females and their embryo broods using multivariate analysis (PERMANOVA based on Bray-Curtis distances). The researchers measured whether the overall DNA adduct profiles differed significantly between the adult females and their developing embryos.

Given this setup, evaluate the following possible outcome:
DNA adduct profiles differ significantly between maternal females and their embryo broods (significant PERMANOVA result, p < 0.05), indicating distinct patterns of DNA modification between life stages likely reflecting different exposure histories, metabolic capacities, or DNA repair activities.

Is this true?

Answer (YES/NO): YES